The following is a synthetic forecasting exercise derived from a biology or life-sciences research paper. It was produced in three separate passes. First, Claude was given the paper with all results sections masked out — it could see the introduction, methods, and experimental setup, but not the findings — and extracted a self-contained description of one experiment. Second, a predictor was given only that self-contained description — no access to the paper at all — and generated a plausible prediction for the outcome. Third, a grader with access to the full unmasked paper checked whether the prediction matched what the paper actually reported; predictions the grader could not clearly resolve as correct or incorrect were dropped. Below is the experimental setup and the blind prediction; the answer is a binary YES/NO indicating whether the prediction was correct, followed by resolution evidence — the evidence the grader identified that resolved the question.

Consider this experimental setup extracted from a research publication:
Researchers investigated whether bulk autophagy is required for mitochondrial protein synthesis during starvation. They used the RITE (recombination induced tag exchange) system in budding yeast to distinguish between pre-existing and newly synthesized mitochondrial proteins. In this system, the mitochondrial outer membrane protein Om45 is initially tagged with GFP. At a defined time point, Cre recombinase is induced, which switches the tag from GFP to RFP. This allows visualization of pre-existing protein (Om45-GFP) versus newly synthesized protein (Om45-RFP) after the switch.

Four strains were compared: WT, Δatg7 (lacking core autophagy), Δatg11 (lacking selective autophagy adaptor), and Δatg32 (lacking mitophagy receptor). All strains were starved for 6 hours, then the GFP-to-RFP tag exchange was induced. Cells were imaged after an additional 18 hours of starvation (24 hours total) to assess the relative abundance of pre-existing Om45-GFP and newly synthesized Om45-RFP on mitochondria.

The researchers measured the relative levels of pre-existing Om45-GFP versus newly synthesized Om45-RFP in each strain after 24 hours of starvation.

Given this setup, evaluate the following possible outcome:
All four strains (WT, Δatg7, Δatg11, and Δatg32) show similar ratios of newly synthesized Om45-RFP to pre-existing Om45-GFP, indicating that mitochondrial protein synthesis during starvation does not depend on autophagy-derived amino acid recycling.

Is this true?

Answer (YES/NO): NO